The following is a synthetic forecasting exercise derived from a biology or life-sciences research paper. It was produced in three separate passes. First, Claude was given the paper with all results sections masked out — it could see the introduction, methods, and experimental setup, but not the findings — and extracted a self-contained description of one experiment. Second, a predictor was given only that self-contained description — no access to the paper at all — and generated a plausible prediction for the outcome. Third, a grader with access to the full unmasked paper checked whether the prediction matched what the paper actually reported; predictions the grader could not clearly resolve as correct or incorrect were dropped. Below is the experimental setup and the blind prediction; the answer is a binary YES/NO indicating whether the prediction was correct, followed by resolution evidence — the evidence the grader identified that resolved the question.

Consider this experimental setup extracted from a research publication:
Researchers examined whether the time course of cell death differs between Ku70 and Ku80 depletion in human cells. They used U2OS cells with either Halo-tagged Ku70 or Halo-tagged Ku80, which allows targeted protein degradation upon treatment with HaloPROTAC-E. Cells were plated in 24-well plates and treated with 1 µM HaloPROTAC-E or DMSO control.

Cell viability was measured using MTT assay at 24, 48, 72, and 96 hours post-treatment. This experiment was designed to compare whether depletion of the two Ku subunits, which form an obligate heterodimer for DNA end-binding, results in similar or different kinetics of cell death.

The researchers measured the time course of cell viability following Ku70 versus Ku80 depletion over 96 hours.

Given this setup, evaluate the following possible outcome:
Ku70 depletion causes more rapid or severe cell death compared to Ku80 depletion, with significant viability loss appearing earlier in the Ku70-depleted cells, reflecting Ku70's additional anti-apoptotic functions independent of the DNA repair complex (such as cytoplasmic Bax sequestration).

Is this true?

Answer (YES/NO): NO